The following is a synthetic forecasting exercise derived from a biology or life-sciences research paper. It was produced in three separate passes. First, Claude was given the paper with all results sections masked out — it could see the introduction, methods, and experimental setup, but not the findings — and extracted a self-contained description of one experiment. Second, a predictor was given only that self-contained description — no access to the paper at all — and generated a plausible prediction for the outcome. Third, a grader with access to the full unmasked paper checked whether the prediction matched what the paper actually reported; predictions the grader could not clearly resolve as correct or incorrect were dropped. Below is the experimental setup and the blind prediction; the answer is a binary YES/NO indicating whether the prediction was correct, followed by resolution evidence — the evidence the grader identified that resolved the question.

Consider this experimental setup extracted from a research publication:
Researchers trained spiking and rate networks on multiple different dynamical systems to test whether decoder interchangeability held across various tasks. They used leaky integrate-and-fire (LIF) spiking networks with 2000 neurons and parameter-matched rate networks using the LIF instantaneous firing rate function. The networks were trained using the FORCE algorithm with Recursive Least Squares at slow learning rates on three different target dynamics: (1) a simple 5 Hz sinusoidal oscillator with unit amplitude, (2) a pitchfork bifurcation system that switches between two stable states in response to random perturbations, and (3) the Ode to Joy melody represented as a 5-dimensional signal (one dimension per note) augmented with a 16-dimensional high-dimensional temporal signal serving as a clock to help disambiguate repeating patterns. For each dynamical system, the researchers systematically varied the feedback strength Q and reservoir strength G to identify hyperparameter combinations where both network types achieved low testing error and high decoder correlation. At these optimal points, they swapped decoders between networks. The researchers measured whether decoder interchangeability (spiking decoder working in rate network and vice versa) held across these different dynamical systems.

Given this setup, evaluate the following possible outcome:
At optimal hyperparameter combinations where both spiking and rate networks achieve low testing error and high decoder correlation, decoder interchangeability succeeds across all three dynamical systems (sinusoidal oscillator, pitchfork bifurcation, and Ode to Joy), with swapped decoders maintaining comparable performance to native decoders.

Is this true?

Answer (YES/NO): YES